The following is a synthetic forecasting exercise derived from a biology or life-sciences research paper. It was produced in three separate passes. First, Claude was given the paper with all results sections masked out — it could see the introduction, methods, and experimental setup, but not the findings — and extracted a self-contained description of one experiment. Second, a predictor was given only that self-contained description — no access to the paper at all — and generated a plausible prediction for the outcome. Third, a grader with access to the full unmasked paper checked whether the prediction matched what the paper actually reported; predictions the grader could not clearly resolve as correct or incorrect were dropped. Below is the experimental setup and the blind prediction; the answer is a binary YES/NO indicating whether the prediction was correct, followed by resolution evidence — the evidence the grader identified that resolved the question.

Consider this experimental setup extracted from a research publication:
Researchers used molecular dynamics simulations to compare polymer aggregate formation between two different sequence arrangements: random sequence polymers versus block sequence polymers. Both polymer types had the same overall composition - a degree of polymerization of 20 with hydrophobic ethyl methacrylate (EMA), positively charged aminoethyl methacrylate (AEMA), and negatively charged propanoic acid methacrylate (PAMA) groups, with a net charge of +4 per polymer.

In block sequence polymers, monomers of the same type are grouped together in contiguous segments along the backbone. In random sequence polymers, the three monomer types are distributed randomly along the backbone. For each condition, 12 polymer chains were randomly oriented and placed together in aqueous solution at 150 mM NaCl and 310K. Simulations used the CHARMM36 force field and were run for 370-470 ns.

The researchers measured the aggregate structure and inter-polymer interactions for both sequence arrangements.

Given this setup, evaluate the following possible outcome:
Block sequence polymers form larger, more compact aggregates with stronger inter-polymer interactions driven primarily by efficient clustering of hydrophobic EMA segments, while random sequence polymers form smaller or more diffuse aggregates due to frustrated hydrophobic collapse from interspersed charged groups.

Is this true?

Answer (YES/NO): NO